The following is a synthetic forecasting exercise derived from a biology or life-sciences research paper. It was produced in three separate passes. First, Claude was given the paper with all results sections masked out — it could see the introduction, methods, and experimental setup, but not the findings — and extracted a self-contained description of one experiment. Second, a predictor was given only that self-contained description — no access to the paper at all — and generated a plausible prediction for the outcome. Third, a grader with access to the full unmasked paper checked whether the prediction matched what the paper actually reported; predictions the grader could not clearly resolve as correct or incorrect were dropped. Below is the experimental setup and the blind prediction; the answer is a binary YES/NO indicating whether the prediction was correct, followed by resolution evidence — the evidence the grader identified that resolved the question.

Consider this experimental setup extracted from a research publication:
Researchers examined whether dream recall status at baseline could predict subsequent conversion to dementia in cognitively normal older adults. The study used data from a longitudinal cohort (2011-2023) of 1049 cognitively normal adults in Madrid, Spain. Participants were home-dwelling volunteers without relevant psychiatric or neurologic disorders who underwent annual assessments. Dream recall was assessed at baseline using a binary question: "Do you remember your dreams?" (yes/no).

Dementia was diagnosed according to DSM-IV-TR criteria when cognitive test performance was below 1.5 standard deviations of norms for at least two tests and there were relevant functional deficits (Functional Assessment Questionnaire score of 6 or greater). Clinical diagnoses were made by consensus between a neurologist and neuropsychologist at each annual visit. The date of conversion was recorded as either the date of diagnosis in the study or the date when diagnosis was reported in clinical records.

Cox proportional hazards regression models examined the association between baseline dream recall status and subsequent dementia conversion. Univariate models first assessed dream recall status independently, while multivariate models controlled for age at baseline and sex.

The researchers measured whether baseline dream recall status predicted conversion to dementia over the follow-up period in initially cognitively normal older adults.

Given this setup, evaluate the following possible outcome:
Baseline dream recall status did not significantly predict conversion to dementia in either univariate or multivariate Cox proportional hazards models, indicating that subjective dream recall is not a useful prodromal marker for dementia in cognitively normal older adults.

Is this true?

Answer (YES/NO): NO